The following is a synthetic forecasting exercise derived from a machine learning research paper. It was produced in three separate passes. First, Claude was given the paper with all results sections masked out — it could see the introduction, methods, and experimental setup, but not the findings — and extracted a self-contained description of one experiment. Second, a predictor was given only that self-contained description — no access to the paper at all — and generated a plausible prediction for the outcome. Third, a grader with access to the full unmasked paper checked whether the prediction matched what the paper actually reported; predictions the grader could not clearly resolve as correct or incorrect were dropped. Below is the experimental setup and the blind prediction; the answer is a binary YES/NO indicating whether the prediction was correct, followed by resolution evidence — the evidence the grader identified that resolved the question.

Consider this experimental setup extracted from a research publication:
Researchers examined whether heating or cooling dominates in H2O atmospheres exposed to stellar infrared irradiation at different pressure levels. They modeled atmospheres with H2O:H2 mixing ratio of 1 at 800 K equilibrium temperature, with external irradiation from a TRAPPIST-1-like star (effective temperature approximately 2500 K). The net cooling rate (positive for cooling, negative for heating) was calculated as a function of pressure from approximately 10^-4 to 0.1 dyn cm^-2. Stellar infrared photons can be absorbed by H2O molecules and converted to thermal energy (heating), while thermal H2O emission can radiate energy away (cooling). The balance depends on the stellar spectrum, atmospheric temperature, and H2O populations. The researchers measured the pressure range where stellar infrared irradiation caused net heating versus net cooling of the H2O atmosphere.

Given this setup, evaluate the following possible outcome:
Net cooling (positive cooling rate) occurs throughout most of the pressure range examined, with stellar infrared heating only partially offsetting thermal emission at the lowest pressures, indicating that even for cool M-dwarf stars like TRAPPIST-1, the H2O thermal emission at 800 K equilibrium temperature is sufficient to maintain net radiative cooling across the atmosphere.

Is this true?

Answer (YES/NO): NO